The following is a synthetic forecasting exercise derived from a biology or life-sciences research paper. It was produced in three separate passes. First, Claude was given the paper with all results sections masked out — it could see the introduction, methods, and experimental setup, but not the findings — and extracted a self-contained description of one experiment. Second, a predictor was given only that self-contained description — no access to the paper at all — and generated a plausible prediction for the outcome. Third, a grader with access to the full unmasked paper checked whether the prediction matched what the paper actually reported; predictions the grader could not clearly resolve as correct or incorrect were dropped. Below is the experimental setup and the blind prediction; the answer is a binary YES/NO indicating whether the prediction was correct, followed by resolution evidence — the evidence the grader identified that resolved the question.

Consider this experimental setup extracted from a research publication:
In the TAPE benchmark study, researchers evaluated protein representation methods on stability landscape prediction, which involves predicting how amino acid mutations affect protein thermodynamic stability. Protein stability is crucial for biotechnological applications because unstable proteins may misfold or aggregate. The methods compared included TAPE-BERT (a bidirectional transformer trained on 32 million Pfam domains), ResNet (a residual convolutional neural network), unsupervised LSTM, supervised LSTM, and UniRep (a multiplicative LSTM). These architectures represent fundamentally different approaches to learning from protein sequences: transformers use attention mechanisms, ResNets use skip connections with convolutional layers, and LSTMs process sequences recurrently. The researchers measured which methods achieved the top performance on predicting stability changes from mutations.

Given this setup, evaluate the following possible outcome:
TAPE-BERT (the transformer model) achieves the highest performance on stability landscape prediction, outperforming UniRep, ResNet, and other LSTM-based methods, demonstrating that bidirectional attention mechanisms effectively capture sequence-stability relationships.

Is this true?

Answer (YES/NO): NO